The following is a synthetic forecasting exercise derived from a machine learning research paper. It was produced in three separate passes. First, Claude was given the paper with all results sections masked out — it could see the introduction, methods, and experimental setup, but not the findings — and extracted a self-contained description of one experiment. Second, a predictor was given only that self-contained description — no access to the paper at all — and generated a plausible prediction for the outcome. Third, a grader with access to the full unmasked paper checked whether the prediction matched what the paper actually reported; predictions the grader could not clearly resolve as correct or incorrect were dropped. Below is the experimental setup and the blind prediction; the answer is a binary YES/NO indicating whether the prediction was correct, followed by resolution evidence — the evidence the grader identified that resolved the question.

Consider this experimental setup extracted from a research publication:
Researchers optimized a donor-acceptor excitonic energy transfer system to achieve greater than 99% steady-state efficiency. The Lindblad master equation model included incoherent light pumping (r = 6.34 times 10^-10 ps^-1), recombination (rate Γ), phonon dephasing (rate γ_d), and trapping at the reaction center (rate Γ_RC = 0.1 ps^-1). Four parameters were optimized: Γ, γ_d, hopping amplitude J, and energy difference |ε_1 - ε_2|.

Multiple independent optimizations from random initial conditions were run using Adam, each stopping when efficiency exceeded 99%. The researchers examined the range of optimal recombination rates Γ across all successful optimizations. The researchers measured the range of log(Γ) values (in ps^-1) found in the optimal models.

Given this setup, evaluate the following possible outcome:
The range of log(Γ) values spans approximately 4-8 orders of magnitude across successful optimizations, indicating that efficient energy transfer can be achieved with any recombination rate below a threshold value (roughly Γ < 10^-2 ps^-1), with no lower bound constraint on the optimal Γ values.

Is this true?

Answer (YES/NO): NO